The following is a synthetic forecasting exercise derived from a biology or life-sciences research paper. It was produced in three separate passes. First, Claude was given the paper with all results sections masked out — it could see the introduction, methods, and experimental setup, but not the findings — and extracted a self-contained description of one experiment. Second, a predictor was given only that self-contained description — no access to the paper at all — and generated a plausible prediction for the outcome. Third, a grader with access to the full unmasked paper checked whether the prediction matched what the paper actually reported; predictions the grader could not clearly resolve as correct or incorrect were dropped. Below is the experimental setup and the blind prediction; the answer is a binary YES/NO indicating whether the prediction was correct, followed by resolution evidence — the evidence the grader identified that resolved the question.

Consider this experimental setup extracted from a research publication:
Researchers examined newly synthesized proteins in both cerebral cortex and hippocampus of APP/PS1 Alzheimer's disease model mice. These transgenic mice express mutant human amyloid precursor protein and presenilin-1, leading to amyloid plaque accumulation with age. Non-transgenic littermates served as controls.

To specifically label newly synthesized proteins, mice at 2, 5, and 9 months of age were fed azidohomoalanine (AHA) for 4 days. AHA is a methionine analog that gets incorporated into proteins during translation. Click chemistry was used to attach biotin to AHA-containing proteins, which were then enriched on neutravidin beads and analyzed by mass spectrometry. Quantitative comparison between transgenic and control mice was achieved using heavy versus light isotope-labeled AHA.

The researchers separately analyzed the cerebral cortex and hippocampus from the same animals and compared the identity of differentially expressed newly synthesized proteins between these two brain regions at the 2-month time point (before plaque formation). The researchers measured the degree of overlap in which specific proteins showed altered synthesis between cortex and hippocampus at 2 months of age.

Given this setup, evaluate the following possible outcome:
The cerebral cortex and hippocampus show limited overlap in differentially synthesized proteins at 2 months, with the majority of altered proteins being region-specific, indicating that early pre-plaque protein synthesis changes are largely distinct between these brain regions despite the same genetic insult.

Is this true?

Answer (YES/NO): YES